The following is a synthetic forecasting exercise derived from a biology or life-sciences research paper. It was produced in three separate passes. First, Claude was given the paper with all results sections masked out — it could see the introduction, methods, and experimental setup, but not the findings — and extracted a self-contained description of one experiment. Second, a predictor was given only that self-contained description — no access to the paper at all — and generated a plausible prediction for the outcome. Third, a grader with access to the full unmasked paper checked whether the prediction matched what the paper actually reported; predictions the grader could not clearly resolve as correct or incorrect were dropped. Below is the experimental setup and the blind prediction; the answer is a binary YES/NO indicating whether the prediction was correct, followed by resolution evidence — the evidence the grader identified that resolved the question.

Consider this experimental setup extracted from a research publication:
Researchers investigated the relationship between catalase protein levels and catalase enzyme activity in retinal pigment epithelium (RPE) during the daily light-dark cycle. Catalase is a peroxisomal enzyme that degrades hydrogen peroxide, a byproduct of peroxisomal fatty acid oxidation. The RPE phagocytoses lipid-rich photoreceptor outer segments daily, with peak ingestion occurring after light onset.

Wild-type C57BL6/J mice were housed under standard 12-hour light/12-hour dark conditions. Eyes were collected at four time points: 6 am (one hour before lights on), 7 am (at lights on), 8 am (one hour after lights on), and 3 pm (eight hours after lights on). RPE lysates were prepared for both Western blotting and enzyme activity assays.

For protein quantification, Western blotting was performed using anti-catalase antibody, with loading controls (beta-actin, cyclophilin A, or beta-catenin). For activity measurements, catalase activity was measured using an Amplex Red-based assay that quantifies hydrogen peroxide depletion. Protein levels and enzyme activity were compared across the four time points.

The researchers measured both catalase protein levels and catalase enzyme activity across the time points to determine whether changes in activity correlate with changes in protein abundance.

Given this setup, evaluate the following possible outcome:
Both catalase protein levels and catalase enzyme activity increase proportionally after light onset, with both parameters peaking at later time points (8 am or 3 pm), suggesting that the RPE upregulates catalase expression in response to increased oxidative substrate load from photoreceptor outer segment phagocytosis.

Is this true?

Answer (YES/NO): NO